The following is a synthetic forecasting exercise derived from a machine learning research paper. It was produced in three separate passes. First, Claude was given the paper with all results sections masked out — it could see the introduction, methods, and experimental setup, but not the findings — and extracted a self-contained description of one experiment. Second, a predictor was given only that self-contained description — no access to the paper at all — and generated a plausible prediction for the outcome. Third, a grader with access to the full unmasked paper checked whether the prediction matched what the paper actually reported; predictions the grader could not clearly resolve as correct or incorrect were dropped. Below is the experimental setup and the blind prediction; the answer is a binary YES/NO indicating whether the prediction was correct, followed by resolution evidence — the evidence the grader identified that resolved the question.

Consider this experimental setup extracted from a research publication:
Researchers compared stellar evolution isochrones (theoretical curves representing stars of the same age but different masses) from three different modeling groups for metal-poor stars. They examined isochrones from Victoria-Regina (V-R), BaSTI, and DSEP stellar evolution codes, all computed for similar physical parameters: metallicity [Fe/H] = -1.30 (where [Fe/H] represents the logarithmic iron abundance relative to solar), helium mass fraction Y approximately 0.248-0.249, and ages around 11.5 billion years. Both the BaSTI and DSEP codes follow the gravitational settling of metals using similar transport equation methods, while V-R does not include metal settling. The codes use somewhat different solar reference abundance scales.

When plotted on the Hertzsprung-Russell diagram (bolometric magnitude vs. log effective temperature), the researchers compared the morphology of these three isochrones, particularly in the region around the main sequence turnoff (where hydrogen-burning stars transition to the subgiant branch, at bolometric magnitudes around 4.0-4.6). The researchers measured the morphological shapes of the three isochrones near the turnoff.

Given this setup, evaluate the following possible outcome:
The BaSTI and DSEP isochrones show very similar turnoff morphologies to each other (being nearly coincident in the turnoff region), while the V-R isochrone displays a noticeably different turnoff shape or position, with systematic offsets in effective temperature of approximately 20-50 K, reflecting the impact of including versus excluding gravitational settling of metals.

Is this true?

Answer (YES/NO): NO